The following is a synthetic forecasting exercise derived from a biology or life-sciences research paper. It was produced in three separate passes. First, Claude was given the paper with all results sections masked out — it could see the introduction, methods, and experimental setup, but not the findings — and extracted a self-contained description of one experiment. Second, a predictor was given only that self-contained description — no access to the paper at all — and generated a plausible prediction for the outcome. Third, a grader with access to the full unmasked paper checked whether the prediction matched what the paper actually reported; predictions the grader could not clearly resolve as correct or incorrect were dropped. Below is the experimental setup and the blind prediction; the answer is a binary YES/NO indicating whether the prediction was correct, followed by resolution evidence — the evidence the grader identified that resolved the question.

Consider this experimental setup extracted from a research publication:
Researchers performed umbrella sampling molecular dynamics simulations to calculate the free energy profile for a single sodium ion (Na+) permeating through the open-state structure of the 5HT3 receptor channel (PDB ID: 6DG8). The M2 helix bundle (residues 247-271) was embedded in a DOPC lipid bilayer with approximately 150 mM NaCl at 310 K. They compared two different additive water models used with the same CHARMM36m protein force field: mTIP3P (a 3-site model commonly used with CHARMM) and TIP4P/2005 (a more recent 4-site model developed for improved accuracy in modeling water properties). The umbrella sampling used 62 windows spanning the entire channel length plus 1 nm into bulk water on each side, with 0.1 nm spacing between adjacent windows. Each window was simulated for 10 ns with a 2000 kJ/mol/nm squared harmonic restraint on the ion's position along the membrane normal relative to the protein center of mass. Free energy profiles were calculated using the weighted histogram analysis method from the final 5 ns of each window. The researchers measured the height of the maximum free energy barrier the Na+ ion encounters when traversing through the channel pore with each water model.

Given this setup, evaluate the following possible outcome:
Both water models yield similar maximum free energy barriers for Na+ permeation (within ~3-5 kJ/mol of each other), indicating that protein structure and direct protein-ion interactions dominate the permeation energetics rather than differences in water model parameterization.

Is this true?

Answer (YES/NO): NO